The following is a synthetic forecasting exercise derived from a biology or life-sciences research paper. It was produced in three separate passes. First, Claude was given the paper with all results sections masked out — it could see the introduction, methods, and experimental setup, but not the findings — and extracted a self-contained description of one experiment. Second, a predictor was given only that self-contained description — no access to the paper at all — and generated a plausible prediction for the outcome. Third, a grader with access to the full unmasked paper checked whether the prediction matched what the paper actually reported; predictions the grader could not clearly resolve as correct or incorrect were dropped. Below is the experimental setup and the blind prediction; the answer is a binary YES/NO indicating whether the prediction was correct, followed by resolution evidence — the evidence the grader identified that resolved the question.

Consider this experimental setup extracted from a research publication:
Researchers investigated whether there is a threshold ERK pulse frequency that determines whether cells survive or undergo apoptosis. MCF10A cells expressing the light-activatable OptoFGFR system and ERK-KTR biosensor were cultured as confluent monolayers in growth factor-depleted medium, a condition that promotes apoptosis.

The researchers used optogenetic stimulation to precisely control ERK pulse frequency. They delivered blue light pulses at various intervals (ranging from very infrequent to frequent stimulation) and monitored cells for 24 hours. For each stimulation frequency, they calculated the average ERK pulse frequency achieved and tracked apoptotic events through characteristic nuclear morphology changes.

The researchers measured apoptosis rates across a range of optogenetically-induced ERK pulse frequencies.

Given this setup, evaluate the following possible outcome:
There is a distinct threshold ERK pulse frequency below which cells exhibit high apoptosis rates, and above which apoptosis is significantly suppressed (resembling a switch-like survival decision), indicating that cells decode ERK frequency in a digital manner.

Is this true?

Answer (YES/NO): YES